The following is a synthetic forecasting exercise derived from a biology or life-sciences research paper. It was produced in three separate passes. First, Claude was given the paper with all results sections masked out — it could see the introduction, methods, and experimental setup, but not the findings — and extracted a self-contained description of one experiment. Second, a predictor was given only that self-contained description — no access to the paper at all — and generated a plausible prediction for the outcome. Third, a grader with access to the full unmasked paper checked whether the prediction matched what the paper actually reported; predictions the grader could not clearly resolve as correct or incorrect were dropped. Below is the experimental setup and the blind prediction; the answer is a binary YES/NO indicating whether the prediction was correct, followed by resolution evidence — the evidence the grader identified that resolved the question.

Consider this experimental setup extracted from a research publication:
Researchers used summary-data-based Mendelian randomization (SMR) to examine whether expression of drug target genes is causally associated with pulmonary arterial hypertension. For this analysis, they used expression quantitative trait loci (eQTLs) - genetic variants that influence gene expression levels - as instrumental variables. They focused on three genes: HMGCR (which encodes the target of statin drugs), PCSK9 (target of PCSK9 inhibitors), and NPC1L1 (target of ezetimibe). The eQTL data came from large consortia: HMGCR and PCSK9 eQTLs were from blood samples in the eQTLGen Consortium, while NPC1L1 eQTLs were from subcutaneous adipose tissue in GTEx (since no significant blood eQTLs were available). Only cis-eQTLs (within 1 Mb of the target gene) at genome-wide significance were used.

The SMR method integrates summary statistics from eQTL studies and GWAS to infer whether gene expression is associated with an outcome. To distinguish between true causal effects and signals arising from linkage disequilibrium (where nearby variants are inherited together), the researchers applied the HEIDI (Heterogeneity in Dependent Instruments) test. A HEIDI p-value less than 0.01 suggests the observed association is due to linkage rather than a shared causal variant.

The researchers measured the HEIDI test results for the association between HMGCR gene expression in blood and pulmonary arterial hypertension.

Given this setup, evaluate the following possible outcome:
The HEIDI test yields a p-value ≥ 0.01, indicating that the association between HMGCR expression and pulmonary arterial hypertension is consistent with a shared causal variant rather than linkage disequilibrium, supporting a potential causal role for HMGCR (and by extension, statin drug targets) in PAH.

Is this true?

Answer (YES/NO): NO